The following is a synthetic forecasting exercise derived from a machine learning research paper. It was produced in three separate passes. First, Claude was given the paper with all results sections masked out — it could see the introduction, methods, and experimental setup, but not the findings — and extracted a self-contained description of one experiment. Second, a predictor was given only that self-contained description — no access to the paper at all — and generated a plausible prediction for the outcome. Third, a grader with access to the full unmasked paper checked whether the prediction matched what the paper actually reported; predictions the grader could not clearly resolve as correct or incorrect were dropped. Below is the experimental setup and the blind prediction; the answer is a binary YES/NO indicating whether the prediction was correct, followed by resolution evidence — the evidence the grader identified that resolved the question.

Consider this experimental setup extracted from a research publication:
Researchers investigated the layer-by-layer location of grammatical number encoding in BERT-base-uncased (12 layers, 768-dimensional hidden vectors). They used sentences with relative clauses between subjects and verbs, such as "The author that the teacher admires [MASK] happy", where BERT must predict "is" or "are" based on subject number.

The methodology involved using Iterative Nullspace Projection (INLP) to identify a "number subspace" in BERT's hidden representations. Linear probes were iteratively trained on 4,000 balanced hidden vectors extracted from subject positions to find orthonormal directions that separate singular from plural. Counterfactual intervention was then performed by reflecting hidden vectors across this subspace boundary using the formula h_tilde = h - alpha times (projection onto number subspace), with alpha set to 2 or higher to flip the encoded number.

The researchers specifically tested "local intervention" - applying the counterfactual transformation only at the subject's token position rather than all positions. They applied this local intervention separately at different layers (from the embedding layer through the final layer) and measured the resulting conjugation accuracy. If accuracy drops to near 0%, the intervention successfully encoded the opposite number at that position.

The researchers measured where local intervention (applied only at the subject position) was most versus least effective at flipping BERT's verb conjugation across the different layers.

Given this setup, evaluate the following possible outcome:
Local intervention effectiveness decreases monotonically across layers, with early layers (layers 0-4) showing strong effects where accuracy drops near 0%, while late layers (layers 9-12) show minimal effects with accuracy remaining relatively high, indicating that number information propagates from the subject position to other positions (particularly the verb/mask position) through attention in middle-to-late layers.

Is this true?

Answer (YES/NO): NO